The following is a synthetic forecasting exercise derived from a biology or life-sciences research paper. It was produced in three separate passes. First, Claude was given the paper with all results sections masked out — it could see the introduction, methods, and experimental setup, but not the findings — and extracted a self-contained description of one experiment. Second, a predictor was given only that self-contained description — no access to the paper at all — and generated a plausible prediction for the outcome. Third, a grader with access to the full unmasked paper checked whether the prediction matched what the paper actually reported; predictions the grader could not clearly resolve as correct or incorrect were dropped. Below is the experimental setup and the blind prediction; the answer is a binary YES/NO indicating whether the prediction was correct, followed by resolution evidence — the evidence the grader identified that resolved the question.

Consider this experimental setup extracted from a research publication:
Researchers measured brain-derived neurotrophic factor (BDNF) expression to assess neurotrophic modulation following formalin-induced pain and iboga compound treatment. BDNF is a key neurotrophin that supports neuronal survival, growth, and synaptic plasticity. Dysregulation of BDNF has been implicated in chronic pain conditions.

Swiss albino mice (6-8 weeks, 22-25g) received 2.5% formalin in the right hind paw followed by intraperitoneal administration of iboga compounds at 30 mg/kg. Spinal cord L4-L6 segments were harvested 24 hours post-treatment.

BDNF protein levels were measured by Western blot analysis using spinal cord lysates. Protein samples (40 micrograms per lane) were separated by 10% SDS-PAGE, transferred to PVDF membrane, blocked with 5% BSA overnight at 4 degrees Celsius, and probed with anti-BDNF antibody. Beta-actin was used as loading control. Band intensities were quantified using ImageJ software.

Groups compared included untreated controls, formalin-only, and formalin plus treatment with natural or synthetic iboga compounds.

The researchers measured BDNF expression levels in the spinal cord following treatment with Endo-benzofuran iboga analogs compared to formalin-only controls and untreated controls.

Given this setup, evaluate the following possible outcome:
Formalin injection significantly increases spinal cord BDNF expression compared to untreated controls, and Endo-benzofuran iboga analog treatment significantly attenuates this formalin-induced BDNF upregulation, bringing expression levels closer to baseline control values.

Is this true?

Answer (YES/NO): NO